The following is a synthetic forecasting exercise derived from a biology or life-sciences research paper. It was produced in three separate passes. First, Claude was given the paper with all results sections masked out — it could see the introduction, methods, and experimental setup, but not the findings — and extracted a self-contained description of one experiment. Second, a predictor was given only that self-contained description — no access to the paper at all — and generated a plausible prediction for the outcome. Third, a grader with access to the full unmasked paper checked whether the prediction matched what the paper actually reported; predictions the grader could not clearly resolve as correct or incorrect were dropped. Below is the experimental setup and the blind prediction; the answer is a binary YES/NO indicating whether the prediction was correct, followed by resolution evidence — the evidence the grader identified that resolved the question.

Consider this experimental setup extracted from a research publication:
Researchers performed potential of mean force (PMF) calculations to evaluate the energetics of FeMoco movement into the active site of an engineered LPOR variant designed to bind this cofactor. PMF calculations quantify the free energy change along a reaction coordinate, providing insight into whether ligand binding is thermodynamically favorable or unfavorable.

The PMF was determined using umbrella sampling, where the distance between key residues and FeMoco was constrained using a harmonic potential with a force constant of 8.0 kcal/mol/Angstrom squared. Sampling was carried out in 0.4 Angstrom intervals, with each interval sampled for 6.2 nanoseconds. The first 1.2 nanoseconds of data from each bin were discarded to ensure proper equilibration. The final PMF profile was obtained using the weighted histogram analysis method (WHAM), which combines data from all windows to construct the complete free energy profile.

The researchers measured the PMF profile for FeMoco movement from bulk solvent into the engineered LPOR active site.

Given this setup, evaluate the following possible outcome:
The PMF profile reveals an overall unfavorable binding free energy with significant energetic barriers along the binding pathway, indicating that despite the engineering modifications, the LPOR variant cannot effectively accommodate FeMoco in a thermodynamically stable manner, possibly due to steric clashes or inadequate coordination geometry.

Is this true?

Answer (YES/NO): NO